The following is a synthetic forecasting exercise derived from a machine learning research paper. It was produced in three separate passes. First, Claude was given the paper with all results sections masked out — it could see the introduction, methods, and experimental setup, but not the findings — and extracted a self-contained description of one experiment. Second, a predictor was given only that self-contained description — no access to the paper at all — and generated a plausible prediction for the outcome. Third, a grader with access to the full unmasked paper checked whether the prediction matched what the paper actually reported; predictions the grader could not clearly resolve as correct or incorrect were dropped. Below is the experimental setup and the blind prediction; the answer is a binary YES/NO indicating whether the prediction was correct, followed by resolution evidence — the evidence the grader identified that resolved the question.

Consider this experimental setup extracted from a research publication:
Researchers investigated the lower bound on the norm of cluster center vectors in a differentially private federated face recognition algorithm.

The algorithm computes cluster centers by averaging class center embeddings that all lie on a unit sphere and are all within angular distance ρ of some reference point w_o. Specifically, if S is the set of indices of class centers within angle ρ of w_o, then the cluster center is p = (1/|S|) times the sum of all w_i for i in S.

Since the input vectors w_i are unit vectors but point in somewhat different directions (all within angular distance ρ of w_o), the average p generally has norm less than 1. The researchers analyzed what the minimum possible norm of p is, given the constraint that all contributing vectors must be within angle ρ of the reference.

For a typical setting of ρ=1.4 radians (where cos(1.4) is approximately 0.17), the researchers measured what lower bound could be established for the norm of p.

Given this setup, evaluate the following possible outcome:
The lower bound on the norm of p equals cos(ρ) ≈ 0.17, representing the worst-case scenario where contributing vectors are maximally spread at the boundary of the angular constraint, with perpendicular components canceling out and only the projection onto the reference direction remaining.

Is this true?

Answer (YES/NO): YES